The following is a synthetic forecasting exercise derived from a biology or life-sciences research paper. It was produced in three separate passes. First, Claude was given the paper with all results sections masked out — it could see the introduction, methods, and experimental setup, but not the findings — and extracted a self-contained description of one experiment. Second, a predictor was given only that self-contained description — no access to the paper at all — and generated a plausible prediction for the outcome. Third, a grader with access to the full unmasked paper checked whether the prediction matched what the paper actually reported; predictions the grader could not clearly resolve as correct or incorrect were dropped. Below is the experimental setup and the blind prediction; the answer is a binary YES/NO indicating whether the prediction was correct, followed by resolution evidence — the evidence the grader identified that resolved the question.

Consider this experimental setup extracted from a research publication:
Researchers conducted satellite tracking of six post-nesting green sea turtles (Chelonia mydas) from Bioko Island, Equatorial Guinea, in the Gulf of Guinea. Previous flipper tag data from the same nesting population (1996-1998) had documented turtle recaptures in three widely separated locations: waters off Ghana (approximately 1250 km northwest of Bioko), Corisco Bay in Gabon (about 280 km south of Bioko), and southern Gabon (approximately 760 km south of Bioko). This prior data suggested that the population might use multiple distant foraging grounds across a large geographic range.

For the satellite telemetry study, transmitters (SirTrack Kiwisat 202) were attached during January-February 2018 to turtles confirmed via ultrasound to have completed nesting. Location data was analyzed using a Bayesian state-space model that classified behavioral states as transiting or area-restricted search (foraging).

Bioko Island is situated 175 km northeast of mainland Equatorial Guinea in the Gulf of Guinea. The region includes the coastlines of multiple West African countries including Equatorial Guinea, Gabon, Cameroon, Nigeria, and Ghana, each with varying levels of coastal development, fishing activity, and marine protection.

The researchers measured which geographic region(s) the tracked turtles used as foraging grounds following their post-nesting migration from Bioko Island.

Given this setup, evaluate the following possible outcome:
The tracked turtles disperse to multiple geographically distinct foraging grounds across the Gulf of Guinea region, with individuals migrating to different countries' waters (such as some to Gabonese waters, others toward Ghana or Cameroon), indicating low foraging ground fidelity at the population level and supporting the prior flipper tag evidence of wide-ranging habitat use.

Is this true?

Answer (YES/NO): NO